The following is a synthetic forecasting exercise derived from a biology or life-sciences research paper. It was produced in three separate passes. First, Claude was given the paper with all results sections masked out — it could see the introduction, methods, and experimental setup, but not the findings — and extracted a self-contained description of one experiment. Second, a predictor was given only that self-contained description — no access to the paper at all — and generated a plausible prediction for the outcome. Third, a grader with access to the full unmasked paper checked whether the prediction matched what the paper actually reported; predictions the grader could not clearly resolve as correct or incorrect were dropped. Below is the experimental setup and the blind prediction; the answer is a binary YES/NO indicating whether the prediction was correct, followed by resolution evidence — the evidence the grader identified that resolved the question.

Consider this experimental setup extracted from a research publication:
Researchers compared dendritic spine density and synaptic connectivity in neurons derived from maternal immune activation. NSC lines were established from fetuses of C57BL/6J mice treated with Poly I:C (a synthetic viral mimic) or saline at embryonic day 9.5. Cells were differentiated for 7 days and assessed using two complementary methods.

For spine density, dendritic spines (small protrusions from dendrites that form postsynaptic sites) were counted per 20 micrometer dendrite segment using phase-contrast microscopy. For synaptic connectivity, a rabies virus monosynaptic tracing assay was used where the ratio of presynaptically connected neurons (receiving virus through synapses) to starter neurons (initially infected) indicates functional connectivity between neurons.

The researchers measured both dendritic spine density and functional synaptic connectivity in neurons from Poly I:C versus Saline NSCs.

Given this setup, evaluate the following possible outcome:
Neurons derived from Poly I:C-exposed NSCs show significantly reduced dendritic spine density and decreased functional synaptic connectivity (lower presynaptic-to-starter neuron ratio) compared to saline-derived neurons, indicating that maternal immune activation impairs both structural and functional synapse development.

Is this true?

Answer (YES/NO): NO